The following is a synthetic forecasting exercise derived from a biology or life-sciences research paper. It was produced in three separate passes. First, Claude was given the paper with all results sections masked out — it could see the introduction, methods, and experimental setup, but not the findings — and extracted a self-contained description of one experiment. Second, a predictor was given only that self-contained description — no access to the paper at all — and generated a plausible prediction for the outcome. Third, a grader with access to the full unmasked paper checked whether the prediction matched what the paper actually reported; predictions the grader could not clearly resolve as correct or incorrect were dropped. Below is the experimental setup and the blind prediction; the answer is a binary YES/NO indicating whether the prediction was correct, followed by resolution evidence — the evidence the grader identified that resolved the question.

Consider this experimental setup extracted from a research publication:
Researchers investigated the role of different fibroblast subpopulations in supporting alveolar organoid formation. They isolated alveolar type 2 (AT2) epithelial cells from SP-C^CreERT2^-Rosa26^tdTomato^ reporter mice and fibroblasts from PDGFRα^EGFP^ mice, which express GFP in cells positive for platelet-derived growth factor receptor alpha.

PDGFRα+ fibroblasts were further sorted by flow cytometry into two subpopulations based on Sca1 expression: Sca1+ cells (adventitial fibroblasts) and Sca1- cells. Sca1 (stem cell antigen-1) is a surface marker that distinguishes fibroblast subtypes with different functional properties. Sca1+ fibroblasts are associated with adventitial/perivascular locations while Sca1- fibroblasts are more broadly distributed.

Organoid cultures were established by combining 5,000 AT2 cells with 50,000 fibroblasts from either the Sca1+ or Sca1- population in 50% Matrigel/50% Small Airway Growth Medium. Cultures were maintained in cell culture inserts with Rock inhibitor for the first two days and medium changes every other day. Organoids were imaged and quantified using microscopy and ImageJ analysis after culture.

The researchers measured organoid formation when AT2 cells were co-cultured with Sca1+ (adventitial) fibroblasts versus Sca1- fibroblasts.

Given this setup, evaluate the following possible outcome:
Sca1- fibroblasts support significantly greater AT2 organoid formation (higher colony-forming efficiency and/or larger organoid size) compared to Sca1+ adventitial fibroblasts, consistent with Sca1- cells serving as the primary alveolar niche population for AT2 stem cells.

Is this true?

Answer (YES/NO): NO